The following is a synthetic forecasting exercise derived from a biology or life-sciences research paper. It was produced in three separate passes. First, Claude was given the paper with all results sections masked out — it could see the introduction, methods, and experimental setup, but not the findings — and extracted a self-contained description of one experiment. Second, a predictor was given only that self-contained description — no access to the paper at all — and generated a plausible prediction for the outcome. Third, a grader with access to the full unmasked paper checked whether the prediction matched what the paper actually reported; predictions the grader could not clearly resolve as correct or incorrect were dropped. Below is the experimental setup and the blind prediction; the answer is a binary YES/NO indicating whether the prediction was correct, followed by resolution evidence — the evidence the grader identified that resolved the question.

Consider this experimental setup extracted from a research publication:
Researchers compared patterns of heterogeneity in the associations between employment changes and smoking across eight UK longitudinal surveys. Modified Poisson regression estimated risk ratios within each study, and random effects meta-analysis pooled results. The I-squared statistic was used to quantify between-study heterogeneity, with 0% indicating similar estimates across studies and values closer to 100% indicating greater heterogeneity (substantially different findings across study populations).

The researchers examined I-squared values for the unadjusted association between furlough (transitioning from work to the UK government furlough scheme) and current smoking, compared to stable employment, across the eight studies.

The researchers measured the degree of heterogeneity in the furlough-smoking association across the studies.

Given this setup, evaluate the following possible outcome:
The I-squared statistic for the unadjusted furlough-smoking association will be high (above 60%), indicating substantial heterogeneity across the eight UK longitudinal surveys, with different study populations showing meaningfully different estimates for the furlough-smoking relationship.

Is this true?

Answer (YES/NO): NO